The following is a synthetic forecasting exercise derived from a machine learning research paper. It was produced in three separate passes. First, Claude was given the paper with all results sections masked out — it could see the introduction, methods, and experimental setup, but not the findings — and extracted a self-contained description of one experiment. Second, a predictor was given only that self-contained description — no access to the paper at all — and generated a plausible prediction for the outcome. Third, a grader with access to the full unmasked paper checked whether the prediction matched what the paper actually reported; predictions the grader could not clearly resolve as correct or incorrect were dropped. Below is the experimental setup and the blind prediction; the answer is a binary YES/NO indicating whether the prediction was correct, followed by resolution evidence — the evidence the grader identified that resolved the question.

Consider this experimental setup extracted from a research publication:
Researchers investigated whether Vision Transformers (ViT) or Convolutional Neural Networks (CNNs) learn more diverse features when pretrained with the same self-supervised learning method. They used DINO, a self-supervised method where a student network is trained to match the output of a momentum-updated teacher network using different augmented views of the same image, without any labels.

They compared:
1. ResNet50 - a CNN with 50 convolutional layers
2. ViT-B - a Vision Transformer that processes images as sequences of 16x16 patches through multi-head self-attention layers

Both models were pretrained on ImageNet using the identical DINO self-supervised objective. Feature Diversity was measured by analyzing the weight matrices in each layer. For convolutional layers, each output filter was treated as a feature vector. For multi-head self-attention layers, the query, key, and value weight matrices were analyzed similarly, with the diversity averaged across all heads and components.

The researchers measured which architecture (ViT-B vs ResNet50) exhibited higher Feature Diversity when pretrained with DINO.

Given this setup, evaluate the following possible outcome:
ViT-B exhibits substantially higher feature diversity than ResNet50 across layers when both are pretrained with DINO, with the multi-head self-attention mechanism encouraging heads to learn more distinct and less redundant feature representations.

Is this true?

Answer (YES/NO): NO